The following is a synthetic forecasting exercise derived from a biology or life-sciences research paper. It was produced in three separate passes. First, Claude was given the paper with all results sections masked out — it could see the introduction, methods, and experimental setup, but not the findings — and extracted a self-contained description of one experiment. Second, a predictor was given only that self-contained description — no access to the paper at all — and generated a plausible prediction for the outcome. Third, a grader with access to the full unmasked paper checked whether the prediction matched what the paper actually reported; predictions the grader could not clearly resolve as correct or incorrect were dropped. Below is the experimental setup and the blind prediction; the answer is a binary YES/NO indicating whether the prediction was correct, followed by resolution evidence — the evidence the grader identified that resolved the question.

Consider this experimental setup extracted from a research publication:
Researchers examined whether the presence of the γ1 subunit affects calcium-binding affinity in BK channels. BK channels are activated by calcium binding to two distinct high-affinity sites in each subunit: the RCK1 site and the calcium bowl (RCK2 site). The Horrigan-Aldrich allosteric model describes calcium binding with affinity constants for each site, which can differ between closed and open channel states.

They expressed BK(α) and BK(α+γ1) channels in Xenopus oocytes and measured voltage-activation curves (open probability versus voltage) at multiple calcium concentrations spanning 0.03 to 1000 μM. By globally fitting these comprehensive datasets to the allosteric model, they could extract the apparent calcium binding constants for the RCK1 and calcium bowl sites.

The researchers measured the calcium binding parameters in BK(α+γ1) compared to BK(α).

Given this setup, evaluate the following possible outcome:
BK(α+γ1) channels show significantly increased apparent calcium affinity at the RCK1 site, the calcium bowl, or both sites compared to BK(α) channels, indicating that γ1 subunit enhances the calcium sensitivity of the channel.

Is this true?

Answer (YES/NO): NO